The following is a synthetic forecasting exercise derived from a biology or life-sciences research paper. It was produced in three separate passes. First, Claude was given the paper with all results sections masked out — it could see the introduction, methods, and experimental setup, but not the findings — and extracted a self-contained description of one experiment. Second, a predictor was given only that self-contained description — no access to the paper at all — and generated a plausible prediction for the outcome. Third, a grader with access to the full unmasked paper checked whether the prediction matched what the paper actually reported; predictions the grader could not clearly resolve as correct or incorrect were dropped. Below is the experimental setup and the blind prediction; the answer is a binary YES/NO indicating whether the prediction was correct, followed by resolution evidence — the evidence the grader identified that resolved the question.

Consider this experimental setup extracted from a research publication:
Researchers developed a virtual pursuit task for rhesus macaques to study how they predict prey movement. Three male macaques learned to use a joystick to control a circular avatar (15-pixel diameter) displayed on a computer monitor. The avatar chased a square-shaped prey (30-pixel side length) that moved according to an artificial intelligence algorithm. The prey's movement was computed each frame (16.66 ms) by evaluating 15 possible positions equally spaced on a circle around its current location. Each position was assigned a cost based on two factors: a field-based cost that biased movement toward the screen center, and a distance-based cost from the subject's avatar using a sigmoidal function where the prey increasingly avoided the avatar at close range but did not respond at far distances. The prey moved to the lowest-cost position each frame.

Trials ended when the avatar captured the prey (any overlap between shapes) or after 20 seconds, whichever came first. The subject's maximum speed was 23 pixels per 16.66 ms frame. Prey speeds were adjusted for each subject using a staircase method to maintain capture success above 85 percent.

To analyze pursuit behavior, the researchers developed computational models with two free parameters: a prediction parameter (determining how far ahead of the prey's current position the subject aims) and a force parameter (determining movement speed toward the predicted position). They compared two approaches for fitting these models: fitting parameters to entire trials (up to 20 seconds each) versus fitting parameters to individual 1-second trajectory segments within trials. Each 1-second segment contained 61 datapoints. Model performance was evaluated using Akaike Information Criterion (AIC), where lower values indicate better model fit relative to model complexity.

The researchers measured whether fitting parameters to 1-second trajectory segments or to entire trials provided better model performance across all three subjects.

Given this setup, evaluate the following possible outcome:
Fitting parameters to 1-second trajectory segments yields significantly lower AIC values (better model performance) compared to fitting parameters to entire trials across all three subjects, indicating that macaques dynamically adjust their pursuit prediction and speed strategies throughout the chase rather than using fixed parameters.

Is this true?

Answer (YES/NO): YES